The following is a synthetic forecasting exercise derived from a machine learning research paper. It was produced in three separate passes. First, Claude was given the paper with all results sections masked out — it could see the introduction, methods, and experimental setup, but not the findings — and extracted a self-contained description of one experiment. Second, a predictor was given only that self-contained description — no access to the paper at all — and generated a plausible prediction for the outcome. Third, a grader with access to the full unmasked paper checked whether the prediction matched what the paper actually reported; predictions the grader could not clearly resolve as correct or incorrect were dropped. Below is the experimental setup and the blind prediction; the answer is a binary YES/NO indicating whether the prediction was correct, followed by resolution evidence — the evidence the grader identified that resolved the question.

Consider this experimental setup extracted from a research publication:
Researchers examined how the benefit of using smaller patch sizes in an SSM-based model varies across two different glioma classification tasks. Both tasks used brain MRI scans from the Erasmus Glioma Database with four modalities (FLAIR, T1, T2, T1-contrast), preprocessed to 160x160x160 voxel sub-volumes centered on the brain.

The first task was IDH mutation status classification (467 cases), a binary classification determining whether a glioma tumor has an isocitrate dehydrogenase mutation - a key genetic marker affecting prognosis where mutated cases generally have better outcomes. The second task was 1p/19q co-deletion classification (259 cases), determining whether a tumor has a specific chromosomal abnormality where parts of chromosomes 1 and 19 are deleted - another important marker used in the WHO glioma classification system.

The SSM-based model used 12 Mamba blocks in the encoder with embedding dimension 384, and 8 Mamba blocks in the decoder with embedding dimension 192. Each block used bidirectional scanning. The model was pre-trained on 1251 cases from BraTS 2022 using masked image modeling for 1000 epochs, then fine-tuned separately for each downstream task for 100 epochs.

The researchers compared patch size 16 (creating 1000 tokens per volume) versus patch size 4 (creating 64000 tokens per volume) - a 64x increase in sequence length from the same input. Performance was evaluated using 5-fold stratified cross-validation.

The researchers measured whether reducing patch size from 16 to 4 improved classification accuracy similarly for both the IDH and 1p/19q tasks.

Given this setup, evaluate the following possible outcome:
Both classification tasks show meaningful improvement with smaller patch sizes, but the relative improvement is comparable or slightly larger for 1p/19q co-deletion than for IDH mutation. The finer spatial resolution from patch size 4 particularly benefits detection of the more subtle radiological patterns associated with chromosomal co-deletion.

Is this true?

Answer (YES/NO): NO